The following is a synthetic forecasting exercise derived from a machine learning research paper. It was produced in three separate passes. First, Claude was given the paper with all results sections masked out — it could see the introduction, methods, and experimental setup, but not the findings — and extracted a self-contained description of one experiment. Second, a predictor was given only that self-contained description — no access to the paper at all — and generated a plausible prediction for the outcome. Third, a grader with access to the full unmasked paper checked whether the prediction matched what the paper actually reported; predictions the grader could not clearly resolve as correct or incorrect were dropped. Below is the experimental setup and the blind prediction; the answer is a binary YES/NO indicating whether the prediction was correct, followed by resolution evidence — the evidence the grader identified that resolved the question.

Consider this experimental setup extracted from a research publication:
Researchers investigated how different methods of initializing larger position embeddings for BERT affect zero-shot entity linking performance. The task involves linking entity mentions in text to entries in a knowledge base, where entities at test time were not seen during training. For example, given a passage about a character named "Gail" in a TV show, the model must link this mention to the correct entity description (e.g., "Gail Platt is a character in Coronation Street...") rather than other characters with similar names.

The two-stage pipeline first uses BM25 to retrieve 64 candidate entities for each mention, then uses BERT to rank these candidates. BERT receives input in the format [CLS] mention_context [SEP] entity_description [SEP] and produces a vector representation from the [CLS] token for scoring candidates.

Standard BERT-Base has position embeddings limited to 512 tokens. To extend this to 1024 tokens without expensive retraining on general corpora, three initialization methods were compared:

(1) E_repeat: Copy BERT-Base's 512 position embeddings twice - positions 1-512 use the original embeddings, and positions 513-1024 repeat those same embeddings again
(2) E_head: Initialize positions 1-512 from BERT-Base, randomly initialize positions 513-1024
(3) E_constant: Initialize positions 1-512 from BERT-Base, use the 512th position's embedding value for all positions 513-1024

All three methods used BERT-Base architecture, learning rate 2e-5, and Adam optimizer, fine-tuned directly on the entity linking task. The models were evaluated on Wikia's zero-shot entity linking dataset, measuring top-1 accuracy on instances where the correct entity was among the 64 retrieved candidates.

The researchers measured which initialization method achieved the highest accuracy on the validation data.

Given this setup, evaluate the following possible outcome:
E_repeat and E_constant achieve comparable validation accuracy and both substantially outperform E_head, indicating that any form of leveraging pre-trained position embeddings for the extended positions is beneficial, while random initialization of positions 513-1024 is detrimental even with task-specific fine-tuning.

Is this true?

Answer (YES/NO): NO